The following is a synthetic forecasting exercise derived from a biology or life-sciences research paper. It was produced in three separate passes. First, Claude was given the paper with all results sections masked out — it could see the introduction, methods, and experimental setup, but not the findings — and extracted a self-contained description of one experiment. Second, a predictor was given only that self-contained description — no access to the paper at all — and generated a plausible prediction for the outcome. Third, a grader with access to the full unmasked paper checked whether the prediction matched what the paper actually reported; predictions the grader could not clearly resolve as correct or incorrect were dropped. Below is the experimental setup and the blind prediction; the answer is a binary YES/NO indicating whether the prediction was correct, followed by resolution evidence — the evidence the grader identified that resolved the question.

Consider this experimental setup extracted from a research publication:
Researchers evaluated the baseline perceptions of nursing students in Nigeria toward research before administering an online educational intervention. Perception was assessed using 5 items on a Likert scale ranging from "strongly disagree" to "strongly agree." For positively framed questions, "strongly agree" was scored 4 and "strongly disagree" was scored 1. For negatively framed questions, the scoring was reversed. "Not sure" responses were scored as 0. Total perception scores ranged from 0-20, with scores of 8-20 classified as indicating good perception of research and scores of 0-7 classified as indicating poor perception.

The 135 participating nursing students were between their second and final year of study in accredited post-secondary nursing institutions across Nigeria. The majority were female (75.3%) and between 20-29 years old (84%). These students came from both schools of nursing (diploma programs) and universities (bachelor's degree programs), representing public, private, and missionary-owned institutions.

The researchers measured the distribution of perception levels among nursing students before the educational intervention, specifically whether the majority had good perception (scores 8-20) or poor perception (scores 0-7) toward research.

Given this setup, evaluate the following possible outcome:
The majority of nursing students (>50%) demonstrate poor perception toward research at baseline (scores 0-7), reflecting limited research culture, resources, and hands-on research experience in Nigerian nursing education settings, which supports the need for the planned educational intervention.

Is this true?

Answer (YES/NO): NO